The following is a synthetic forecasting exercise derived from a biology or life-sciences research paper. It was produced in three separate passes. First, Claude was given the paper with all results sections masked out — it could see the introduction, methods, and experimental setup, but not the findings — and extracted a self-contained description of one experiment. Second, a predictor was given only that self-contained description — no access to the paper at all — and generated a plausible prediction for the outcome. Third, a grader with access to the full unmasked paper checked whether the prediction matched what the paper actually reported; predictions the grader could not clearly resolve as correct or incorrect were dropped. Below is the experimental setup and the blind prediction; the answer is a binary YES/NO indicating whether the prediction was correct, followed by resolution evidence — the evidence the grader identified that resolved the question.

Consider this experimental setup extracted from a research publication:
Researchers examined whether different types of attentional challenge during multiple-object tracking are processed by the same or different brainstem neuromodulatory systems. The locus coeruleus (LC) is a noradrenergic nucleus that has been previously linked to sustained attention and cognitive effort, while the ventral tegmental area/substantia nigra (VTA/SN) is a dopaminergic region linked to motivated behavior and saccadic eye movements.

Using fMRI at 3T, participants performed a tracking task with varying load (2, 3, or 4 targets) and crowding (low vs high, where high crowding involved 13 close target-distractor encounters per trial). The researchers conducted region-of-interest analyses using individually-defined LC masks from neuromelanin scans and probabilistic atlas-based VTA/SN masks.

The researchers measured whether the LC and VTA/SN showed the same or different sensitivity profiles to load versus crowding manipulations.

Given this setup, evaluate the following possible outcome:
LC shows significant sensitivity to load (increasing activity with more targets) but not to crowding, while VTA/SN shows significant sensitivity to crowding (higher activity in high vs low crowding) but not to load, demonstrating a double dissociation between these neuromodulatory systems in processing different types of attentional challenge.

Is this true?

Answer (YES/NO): YES